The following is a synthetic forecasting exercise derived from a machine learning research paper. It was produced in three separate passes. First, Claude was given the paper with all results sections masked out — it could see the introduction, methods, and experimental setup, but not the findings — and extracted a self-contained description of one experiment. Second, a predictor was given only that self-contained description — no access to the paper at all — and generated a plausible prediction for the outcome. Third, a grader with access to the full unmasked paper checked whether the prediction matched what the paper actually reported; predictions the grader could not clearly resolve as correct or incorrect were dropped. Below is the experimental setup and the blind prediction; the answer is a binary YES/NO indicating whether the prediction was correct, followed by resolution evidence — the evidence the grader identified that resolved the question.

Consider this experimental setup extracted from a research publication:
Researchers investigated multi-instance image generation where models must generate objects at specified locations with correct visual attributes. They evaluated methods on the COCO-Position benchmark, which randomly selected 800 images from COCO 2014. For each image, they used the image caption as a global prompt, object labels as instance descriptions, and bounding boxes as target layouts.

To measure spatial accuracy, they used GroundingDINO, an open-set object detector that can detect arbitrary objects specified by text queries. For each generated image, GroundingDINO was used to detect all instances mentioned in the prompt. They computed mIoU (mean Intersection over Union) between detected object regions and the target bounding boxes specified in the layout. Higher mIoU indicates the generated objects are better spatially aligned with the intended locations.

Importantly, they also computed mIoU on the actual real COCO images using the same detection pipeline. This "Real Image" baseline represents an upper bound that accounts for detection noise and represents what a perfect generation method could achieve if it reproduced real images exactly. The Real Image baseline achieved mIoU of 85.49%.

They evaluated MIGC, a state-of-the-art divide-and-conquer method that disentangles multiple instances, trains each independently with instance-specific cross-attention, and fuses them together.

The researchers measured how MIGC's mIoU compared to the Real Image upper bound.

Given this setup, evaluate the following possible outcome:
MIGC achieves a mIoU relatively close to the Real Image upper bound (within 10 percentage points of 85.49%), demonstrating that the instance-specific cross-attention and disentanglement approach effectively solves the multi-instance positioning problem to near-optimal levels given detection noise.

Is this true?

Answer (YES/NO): YES